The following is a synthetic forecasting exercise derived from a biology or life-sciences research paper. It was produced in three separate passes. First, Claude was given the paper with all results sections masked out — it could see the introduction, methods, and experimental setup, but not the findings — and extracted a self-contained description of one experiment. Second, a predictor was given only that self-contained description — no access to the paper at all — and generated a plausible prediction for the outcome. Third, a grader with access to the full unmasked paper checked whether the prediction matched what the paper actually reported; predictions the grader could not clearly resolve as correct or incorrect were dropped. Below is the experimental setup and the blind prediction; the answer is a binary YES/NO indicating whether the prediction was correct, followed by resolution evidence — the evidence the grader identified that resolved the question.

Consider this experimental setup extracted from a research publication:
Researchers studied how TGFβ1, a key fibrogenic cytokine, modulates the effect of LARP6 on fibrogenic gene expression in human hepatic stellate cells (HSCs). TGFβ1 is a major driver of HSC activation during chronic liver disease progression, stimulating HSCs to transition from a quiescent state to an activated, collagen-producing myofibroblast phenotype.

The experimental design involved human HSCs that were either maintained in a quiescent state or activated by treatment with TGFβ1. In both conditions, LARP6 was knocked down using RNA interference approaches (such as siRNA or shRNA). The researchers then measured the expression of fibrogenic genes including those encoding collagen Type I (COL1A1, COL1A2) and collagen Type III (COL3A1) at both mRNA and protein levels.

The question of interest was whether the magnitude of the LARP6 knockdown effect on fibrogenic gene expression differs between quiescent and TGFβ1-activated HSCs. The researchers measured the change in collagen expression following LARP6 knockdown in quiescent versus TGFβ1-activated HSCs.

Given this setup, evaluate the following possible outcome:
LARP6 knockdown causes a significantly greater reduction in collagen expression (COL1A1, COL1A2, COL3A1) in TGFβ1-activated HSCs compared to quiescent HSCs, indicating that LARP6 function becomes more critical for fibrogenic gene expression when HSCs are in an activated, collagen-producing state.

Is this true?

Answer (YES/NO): YES